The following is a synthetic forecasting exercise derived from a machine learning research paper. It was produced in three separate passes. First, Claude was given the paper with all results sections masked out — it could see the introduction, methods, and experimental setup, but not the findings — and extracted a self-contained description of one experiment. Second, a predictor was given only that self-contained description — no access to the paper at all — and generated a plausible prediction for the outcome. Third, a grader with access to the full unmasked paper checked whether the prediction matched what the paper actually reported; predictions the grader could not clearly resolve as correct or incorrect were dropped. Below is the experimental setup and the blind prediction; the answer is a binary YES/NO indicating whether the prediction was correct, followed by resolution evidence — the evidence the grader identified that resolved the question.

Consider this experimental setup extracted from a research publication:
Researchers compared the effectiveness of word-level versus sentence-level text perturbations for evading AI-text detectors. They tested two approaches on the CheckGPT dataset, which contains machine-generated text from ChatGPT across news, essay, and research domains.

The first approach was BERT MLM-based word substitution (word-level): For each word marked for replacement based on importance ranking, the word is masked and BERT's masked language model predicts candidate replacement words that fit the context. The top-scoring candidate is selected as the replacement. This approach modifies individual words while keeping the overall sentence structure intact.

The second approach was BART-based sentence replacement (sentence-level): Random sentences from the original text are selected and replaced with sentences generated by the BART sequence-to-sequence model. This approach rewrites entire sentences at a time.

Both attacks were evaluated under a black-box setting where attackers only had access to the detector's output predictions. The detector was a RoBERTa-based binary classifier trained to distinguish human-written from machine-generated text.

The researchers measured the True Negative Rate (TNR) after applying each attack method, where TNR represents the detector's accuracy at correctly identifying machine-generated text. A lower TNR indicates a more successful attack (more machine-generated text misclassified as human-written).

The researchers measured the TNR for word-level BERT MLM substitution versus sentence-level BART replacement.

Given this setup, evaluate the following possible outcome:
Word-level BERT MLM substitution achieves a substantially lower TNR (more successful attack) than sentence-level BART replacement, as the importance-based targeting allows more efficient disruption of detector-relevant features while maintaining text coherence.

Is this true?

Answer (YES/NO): YES